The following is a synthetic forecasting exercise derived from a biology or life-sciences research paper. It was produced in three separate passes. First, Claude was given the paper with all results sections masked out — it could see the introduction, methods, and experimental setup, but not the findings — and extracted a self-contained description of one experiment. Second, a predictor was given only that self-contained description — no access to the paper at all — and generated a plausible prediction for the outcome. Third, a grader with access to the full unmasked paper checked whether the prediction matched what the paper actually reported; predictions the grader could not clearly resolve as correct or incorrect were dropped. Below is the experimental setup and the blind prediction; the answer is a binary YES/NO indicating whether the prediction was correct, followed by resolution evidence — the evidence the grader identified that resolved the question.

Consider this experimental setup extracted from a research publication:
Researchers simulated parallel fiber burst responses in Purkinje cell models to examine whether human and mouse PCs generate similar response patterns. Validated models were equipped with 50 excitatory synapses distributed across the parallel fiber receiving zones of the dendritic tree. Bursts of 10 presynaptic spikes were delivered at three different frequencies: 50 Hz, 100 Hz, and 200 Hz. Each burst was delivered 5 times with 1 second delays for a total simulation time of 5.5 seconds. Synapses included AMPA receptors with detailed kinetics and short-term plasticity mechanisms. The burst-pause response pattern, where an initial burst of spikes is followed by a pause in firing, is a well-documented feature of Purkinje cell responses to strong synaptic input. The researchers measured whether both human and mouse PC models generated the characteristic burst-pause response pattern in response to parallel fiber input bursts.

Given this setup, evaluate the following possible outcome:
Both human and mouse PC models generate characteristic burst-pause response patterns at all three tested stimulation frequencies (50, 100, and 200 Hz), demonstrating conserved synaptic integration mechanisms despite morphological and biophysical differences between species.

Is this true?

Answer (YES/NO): NO